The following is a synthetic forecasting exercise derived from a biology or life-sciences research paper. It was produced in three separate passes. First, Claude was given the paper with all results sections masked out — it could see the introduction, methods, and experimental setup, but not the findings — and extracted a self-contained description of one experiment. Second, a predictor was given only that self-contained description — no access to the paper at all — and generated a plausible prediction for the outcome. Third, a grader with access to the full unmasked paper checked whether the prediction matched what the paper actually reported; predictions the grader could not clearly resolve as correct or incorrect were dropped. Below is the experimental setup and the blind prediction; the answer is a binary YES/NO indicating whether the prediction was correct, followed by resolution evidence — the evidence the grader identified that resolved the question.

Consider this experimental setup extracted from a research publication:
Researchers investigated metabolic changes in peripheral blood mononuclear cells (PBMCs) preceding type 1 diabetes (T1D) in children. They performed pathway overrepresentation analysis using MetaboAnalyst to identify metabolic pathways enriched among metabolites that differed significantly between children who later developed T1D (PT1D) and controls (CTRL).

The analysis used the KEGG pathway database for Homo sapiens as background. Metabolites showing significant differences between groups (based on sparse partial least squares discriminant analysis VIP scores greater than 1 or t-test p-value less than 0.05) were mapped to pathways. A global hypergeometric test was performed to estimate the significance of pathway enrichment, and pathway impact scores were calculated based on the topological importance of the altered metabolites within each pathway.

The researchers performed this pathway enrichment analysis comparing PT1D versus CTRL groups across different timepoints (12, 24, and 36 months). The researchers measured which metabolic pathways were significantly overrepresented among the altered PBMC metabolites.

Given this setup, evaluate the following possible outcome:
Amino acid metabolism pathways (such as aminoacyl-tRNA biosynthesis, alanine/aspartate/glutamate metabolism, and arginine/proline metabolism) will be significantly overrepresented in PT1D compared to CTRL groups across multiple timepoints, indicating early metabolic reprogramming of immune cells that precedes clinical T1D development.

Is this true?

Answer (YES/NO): YES